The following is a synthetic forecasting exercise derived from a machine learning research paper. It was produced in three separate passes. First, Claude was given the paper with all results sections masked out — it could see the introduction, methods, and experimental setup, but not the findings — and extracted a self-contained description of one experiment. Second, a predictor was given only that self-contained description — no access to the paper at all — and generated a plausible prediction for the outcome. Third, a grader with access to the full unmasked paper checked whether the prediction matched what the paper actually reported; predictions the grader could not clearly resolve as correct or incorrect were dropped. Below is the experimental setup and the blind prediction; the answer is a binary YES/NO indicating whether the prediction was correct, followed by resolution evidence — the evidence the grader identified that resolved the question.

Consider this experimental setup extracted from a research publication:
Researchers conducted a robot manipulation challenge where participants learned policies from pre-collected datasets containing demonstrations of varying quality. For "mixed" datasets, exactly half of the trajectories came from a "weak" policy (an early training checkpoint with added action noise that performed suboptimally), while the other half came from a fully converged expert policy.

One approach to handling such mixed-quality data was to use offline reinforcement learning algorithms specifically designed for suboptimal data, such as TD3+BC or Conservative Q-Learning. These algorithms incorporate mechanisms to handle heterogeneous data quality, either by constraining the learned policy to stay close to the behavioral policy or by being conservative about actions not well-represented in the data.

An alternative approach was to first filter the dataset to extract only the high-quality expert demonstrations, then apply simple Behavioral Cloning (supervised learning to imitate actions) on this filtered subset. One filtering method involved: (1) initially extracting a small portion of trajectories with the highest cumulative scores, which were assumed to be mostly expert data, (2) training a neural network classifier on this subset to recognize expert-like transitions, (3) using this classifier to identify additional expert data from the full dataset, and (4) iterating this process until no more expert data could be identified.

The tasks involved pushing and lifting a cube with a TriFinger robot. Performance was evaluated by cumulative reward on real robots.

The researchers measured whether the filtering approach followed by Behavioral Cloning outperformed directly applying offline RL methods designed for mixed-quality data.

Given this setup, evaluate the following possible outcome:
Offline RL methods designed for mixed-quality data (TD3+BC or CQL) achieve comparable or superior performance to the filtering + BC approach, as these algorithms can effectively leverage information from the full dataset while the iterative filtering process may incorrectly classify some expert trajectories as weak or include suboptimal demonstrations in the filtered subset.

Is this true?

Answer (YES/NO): NO